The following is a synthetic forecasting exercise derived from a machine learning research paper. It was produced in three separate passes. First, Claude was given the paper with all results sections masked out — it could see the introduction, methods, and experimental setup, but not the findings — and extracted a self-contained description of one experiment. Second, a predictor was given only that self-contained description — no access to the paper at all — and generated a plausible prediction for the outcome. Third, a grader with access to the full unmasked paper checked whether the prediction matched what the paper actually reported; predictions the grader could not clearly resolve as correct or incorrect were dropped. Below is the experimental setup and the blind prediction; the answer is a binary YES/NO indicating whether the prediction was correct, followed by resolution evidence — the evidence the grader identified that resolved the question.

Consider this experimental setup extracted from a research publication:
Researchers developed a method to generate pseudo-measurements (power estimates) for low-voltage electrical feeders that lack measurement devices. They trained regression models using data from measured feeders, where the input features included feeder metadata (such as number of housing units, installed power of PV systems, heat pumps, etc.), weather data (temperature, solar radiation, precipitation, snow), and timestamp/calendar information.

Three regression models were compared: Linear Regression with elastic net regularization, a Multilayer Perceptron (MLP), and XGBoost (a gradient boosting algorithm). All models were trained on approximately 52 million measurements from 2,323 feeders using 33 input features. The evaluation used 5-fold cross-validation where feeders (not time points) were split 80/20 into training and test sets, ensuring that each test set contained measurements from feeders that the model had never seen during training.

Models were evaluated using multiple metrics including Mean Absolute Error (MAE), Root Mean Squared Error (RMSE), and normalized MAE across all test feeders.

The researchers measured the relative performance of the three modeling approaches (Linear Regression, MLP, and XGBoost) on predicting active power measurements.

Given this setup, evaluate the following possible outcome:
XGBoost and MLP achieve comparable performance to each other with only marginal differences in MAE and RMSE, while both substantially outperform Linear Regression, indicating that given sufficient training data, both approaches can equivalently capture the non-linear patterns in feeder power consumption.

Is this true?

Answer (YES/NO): YES